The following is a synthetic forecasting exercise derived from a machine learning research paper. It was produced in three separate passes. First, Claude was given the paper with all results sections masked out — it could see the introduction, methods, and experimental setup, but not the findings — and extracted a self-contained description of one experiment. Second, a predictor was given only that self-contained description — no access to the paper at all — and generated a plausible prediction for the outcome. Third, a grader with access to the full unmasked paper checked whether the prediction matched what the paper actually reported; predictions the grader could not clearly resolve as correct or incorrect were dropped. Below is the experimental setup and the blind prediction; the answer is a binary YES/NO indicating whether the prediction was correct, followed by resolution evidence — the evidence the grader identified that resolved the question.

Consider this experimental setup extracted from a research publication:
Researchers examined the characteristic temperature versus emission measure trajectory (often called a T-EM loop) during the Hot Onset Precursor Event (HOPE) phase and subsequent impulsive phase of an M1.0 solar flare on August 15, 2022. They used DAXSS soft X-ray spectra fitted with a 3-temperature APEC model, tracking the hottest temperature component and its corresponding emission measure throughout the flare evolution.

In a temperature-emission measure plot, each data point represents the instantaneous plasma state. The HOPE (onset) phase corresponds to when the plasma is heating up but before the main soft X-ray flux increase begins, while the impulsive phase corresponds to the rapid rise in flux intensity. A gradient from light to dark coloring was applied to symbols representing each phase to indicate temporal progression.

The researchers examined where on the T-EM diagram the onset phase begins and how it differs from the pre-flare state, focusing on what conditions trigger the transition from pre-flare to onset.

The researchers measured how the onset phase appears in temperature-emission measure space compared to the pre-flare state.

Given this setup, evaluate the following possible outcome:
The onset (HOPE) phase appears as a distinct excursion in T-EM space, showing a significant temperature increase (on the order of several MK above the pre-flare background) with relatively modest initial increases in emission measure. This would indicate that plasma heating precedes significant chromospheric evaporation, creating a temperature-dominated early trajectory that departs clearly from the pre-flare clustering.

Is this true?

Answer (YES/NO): YES